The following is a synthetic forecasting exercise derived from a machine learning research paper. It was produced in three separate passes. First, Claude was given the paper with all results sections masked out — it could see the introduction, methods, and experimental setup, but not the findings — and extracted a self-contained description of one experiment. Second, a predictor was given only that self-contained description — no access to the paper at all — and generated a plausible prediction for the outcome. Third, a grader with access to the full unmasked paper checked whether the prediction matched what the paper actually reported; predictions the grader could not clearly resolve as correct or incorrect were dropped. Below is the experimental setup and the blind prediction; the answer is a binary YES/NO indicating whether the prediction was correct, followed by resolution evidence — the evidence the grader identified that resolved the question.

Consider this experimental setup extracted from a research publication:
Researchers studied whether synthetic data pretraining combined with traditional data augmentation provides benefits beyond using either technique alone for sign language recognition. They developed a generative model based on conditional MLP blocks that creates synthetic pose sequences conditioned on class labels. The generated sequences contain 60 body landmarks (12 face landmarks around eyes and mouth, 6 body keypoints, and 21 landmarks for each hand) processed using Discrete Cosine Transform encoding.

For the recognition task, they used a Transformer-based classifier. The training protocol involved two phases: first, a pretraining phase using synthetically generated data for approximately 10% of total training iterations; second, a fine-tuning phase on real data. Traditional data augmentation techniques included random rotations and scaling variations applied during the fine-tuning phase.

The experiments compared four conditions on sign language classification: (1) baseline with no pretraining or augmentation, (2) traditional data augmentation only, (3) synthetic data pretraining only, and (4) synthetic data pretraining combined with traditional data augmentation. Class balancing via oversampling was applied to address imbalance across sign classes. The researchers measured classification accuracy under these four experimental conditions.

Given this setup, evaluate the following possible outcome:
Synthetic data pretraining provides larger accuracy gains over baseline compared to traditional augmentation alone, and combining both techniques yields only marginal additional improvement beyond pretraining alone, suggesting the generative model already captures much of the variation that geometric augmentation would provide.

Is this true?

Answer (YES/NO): NO